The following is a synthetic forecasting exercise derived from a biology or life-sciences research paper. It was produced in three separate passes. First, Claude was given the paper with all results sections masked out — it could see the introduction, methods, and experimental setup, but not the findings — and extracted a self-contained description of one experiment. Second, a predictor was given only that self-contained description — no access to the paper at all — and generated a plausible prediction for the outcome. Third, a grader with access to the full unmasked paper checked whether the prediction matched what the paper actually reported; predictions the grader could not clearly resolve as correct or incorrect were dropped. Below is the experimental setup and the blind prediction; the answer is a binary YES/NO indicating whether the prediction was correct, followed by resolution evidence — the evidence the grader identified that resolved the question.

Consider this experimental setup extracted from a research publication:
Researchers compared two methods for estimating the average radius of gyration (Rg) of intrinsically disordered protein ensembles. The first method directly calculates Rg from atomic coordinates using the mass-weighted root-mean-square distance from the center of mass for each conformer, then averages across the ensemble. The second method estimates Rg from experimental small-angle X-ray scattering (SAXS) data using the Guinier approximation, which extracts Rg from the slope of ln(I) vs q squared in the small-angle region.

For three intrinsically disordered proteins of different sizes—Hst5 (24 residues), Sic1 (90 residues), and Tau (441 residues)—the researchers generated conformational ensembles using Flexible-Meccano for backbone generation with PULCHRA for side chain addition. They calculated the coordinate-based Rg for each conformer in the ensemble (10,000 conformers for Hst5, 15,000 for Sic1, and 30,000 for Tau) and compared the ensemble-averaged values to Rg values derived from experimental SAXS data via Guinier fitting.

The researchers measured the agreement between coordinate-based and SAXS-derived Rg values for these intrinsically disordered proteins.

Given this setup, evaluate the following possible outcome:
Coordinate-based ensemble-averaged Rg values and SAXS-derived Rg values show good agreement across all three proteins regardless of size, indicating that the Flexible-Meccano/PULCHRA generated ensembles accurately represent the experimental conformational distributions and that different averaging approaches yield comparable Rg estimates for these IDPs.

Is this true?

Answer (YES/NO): NO